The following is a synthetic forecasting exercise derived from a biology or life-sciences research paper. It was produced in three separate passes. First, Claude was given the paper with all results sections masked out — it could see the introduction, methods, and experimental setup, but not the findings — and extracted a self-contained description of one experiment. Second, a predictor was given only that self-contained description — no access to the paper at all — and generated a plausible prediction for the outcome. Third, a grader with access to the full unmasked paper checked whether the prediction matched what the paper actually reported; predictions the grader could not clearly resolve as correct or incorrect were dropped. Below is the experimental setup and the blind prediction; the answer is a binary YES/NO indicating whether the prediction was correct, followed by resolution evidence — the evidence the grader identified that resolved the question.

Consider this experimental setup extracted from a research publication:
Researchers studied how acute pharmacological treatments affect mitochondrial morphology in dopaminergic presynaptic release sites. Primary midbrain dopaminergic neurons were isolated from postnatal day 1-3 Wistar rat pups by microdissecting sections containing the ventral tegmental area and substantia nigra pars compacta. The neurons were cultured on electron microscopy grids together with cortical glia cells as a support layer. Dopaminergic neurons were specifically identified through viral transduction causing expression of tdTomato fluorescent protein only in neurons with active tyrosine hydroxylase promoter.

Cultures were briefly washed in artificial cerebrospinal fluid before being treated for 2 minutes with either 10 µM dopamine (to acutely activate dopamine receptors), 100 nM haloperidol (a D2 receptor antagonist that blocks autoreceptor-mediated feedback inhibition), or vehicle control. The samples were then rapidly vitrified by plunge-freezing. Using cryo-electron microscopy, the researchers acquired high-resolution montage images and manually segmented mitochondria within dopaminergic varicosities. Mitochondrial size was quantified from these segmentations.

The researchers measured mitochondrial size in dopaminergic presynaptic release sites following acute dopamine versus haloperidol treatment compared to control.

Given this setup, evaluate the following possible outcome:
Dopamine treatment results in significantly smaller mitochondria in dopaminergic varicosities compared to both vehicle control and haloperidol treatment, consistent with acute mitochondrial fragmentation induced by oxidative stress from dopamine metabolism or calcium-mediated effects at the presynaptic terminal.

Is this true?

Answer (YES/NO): NO